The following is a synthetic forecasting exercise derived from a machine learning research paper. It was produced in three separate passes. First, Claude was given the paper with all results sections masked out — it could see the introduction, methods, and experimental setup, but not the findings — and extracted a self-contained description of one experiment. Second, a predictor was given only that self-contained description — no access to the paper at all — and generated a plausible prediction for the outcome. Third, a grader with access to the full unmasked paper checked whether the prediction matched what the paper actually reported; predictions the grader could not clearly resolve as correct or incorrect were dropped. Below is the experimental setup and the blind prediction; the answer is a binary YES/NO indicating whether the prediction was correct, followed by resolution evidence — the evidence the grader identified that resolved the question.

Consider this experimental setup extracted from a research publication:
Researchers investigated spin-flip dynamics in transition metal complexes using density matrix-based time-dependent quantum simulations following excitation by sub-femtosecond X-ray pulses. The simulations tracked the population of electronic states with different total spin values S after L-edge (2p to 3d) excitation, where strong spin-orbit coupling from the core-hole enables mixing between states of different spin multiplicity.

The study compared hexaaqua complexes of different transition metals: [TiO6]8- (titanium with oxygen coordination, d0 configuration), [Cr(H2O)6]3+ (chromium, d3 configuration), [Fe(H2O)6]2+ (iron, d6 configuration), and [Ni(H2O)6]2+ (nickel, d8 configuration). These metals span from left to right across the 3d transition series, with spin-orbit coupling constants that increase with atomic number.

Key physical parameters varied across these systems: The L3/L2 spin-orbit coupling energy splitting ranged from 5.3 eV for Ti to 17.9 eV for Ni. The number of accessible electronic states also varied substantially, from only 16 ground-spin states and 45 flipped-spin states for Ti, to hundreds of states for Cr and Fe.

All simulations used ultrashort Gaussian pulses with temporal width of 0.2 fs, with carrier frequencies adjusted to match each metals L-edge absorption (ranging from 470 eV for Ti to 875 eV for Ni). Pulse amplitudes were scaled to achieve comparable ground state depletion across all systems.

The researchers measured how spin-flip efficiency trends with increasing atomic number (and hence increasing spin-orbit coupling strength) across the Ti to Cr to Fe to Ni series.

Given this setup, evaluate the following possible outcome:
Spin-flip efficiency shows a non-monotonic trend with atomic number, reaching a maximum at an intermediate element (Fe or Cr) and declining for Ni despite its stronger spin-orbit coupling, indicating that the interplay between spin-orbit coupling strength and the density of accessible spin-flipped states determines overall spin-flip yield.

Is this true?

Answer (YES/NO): NO